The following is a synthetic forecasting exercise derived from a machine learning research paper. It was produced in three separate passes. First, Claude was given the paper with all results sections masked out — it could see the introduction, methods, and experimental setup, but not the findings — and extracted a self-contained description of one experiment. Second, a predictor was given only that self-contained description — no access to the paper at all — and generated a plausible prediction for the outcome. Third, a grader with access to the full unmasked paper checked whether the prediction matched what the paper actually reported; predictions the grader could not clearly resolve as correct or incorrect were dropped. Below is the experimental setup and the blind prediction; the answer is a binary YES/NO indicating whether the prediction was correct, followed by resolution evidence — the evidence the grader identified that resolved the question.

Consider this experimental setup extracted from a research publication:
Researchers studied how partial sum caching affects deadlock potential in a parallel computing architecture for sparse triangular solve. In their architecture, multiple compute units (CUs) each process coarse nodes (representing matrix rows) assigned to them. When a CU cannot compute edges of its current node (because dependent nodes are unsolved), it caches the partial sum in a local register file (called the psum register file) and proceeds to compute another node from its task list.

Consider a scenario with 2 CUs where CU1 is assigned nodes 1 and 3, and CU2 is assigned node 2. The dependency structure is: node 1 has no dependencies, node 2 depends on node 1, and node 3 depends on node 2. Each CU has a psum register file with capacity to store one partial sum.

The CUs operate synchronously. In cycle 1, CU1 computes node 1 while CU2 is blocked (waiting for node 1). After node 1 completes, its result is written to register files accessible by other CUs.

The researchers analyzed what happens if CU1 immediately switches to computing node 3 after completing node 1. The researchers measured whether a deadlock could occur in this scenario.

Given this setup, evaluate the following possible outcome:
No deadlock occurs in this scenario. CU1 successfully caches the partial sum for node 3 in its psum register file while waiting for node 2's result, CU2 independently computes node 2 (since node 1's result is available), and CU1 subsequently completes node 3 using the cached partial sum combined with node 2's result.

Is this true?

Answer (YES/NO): NO